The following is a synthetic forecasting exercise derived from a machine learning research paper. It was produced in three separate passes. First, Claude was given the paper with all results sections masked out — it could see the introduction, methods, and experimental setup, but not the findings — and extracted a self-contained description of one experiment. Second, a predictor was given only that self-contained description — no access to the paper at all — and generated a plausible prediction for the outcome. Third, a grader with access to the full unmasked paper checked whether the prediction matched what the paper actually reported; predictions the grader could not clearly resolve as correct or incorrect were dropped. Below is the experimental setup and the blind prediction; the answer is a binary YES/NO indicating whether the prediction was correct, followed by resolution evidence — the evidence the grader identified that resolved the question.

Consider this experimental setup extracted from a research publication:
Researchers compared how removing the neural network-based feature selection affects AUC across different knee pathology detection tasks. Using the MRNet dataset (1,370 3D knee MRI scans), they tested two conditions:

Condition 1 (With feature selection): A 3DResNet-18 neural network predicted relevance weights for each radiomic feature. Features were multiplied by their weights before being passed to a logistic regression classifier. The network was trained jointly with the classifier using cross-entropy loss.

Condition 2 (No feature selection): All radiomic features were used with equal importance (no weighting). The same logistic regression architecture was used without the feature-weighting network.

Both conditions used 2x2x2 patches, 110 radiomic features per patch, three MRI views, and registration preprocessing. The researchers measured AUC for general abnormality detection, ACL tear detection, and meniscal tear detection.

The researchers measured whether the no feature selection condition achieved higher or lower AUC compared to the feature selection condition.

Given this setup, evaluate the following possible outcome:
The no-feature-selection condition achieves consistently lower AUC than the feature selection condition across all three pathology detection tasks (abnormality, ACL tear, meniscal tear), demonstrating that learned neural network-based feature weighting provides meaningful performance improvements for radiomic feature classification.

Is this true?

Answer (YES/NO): NO